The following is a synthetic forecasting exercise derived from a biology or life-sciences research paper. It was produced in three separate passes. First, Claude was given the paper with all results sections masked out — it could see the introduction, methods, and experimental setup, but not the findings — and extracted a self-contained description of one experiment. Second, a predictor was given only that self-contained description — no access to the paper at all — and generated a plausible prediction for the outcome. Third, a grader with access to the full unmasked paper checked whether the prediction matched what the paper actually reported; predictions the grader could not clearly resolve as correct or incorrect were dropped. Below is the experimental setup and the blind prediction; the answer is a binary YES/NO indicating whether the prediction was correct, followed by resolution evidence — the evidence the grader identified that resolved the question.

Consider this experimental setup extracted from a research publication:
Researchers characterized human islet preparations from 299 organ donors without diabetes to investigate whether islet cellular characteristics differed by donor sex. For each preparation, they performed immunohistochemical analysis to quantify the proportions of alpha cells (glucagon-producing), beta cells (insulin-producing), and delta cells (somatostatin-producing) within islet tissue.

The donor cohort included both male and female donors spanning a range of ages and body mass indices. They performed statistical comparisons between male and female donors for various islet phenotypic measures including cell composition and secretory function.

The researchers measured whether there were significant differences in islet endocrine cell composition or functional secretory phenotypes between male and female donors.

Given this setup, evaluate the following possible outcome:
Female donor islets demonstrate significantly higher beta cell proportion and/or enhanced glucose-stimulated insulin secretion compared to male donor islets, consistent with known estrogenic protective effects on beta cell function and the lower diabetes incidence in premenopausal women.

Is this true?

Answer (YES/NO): NO